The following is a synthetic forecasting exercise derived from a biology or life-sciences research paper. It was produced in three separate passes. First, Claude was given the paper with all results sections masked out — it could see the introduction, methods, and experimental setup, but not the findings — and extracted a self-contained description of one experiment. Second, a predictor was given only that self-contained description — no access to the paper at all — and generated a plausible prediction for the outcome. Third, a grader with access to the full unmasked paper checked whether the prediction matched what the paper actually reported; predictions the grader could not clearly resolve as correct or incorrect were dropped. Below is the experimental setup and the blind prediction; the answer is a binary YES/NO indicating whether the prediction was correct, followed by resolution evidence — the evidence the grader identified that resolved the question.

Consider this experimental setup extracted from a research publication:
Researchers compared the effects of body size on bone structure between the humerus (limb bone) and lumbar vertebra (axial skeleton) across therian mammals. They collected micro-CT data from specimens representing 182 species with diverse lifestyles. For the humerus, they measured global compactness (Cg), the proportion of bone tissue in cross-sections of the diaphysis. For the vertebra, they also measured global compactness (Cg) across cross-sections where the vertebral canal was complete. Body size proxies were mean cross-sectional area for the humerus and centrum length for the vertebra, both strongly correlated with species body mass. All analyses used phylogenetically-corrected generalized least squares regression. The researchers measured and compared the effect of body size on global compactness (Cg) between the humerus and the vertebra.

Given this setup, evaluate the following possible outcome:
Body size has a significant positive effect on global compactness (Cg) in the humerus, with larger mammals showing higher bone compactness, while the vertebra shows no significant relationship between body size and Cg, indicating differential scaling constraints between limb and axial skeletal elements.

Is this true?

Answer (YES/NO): NO